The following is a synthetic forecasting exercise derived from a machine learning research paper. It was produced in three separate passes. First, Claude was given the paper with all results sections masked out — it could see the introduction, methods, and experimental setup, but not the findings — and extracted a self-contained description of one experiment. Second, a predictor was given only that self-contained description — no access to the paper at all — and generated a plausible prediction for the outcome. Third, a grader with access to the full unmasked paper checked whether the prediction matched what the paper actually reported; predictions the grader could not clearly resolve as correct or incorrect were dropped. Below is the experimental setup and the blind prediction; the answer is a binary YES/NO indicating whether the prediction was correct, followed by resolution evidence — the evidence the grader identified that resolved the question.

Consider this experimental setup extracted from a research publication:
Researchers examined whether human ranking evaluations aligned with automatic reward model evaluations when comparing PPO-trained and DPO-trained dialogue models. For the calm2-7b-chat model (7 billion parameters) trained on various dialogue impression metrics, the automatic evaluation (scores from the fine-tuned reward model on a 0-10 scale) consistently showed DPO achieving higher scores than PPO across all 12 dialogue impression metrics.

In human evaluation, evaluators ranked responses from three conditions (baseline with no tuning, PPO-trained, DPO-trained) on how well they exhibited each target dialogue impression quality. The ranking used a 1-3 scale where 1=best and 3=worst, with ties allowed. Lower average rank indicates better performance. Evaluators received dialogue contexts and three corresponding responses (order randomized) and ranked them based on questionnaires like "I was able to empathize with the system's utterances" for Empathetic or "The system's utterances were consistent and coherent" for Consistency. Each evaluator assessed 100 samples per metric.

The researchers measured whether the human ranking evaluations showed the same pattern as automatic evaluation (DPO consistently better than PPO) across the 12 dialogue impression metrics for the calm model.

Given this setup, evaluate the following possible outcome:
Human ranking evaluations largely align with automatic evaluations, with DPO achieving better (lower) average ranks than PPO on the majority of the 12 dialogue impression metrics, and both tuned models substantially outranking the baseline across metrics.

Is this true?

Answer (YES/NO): NO